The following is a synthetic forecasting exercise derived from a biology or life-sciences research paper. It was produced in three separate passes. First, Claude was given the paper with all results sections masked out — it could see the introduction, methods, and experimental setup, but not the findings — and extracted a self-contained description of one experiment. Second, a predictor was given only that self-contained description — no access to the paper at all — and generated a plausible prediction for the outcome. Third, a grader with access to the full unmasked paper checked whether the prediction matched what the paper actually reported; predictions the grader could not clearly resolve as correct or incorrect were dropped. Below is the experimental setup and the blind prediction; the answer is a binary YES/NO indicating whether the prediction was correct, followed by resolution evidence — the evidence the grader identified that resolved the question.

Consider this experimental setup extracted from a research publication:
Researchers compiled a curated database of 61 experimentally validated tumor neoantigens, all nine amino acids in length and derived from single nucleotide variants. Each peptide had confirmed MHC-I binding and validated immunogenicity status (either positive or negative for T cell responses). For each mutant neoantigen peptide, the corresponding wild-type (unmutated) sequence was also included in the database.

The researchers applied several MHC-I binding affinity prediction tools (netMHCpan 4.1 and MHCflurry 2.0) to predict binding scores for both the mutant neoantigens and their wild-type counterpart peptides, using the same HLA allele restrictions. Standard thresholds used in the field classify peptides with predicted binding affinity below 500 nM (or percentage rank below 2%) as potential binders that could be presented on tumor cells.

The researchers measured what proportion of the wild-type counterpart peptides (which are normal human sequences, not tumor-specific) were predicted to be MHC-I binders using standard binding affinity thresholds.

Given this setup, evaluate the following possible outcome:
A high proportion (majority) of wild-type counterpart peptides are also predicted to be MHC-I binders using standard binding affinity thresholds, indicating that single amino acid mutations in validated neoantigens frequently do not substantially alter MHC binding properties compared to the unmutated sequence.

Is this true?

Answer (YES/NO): YES